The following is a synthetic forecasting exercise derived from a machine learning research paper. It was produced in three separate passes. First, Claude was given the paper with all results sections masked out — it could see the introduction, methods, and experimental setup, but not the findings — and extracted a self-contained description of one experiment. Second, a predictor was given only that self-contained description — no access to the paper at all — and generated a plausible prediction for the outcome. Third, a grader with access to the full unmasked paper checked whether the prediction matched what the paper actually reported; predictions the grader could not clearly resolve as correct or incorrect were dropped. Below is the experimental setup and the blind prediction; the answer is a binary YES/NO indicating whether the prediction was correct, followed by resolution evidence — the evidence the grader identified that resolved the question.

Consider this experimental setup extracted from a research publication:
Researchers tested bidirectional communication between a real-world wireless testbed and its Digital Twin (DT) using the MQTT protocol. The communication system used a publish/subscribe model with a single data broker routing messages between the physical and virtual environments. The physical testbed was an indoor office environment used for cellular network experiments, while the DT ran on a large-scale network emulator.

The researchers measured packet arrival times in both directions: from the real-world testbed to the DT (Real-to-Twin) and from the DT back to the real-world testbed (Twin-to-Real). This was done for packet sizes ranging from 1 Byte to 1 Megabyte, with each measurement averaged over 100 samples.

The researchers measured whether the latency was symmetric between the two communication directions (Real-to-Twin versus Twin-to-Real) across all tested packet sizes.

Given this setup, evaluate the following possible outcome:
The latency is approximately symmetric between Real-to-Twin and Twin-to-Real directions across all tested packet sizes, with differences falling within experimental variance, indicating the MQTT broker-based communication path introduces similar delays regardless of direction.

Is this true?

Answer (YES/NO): YES